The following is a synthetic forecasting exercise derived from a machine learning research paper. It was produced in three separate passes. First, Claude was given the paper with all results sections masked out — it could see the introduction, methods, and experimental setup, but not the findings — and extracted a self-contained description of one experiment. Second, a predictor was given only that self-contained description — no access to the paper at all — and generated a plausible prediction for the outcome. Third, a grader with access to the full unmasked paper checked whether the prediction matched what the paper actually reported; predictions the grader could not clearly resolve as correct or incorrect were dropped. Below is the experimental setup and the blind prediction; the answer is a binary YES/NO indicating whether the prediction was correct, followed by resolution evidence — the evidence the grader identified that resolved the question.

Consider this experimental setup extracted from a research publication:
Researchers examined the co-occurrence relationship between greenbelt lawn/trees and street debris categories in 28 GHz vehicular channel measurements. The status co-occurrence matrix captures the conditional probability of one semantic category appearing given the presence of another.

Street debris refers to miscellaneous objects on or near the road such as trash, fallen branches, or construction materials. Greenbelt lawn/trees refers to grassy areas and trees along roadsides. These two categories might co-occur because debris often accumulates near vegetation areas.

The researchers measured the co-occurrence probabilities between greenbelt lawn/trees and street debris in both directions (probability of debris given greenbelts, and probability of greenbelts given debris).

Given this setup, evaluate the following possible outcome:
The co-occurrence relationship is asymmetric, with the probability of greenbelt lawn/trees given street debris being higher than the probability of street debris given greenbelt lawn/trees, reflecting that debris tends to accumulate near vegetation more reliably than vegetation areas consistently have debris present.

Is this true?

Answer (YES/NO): YES